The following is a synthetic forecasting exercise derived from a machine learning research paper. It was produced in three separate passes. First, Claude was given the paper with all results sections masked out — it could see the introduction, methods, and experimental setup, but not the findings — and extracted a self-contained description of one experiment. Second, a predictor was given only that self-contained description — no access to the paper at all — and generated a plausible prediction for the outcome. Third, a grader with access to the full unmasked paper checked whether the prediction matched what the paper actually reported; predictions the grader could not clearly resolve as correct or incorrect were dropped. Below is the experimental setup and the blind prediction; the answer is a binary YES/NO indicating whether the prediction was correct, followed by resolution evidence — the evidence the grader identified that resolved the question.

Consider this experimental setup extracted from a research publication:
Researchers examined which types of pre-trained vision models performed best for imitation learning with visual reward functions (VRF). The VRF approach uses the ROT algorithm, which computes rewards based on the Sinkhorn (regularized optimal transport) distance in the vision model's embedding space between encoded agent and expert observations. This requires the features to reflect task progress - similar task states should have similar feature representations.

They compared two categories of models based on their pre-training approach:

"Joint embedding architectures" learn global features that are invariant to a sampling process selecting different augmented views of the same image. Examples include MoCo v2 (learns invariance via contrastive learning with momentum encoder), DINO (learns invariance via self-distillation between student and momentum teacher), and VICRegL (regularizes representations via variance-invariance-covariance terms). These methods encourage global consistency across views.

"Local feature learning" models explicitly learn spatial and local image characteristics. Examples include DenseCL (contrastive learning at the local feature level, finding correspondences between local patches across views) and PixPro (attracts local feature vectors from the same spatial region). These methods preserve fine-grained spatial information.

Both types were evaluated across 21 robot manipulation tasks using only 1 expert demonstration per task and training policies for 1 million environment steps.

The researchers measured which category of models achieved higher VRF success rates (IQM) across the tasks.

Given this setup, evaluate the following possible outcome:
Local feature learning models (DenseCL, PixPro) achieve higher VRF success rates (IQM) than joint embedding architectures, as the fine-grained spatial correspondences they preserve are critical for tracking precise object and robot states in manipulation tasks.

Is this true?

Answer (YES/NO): NO